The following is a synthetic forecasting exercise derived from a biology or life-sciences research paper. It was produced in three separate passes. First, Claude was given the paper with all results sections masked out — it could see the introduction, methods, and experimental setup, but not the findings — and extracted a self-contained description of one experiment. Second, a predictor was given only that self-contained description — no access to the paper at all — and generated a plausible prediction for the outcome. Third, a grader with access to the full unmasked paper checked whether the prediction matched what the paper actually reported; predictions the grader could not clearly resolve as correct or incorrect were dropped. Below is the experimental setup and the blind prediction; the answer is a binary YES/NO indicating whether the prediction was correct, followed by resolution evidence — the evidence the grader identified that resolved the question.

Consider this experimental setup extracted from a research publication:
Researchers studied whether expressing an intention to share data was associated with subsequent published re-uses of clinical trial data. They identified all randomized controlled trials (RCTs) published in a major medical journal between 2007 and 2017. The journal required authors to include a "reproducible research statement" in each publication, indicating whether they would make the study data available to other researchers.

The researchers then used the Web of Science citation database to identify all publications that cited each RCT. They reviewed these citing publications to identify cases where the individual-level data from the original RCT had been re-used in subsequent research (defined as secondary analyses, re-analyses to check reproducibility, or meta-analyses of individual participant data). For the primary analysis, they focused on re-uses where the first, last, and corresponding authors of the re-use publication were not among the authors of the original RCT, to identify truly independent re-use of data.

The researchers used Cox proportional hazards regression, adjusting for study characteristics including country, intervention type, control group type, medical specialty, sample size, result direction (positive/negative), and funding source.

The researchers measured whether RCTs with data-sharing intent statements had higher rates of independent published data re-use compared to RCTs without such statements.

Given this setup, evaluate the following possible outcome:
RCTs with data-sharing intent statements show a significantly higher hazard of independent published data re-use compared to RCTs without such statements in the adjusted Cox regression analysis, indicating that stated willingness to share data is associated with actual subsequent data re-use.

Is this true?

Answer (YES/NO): NO